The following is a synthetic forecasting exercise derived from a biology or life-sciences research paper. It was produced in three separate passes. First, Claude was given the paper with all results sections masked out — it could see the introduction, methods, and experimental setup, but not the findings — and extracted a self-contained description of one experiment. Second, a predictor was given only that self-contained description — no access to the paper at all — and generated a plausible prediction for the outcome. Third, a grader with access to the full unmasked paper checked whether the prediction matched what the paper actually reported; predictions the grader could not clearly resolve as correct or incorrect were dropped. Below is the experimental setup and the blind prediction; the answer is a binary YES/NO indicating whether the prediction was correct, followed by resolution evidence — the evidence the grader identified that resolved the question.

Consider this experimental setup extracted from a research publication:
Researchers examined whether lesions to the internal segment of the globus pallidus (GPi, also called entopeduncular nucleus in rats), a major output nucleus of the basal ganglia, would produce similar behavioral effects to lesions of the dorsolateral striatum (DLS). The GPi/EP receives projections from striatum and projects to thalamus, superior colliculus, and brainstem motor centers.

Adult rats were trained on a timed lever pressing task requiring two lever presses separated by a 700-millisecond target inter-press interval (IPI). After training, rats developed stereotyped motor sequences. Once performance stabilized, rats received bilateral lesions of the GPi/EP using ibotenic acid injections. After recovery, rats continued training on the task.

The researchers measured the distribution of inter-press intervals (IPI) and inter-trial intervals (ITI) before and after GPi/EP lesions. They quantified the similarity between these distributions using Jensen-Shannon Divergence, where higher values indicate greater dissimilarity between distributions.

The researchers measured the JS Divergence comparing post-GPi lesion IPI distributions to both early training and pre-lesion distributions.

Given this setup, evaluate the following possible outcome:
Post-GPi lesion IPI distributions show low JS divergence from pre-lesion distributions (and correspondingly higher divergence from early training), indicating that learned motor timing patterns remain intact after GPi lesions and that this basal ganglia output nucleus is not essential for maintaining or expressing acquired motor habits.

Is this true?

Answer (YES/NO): NO